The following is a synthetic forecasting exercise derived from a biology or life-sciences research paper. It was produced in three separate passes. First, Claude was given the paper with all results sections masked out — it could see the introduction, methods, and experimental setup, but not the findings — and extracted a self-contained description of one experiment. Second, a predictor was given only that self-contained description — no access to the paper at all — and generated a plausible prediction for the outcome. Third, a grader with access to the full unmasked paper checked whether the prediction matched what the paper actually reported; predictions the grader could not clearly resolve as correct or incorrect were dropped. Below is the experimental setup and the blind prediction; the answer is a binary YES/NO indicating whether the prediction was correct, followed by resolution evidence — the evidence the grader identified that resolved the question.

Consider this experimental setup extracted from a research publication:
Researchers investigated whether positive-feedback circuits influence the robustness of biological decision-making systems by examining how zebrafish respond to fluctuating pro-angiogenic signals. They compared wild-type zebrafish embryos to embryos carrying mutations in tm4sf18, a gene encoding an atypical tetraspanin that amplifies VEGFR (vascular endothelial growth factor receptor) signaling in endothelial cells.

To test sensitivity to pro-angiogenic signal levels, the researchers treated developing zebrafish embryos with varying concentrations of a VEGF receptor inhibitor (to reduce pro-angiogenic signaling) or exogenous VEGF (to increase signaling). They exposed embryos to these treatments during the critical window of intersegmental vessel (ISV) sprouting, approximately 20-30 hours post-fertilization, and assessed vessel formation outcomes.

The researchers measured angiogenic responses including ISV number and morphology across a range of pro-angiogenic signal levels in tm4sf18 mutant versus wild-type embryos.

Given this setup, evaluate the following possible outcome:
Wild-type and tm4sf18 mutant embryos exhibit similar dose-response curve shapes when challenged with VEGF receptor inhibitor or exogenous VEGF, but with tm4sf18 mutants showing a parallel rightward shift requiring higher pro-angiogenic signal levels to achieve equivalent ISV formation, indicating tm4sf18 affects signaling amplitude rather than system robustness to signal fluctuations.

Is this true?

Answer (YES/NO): NO